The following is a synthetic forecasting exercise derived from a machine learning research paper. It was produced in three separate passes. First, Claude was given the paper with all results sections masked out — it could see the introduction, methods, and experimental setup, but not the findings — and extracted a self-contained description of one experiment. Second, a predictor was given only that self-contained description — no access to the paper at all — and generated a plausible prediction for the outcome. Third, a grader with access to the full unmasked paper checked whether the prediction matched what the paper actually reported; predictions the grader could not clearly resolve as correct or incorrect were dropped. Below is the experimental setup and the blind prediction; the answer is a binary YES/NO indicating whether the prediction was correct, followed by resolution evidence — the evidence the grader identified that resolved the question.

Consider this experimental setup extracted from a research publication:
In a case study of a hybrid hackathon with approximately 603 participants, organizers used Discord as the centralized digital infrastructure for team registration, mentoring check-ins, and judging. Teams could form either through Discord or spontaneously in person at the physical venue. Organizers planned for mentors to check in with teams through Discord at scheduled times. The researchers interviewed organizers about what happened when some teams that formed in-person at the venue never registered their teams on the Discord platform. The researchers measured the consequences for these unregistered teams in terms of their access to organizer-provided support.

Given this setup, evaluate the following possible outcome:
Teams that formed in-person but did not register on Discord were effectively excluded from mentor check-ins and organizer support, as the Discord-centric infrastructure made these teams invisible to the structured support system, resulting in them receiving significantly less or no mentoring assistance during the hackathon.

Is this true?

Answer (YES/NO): YES